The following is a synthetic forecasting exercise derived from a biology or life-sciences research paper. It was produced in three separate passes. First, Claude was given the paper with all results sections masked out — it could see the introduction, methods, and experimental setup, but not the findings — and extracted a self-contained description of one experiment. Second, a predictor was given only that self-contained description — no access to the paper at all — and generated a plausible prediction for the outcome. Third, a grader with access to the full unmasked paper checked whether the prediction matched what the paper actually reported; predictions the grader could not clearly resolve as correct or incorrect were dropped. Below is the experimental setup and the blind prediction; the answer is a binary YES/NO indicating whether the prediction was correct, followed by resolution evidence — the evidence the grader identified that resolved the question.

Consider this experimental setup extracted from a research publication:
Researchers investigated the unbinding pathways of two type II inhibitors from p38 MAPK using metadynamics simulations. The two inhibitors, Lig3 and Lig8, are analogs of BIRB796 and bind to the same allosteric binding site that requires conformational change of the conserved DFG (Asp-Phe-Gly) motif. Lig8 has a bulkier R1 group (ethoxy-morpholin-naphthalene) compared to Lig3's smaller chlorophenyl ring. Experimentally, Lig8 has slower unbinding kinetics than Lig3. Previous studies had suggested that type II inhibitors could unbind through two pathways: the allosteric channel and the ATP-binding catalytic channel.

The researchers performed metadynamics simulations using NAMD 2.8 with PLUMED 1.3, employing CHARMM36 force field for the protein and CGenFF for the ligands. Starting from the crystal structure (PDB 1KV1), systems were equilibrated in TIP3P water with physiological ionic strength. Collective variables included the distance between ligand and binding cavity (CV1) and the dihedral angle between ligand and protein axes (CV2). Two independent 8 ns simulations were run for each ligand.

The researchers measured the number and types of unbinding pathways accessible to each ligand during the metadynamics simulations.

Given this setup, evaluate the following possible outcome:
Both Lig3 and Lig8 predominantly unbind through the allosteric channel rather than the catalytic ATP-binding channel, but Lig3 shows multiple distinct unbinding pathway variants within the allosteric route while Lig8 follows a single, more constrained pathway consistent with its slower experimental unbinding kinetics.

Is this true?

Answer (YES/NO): NO